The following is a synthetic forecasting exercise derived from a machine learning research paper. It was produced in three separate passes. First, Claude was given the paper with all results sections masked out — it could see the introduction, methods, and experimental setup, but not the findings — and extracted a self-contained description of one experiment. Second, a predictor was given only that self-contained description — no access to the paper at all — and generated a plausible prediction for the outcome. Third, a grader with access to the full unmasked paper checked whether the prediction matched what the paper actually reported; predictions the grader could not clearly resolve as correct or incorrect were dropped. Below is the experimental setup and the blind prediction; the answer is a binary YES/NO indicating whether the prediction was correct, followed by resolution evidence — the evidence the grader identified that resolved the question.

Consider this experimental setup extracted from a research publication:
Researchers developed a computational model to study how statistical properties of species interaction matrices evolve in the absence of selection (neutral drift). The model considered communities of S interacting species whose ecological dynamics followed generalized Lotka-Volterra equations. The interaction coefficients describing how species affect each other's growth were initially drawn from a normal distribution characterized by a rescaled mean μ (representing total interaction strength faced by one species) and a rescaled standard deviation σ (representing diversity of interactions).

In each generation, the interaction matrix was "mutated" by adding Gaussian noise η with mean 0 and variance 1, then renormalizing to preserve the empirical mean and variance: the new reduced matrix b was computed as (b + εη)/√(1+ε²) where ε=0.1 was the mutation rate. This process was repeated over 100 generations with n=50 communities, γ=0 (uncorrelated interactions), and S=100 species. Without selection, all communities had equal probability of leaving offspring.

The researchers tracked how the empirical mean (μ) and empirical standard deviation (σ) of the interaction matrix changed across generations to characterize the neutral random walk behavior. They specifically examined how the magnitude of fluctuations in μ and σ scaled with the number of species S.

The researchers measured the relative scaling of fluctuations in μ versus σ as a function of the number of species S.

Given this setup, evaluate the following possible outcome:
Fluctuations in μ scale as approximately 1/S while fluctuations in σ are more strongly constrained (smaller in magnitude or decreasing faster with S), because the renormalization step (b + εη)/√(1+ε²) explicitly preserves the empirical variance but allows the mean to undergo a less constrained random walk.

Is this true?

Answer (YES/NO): NO